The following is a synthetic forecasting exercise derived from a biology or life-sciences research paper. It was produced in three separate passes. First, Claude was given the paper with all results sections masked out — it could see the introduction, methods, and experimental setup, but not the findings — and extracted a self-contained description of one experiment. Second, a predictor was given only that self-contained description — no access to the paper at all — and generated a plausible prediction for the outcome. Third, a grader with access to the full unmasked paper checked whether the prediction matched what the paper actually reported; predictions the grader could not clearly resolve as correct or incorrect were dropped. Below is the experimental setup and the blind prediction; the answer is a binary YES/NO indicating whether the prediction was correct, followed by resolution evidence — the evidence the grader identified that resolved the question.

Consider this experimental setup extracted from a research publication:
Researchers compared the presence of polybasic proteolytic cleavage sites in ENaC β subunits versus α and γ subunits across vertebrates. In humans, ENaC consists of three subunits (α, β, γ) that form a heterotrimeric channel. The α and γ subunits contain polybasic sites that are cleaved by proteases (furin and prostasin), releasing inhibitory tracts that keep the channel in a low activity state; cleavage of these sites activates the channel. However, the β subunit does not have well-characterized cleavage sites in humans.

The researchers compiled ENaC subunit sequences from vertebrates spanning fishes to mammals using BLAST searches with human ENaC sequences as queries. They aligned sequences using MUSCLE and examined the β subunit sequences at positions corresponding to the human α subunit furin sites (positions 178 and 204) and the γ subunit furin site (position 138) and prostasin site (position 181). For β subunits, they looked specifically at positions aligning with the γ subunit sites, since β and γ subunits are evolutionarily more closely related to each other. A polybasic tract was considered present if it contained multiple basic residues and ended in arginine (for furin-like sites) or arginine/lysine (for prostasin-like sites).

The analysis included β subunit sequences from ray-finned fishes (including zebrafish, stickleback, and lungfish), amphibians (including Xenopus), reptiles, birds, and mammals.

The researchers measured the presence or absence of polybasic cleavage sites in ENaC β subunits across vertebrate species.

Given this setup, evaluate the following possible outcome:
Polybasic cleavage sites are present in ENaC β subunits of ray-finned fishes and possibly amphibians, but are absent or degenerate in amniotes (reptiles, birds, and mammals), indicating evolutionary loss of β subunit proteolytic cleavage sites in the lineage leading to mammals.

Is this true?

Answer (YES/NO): NO